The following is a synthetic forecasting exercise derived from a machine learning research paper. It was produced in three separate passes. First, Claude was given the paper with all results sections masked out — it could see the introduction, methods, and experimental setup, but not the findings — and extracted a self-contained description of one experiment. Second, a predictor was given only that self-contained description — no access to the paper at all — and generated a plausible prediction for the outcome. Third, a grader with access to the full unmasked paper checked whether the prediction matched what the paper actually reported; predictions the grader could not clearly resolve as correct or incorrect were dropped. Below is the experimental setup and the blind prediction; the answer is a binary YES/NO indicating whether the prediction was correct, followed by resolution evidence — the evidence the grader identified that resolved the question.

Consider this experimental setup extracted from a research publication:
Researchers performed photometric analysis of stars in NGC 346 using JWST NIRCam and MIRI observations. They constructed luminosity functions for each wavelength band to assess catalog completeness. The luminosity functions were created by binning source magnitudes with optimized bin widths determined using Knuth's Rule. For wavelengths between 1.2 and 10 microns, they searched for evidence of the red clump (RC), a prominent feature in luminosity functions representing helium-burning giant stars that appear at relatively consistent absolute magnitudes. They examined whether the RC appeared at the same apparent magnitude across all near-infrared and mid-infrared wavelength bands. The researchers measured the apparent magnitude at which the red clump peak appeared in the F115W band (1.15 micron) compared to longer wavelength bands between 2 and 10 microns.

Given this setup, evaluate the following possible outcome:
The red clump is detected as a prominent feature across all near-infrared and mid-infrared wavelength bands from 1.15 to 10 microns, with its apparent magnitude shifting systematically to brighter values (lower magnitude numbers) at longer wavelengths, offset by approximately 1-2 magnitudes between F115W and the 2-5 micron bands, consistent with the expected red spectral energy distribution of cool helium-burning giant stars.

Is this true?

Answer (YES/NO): YES